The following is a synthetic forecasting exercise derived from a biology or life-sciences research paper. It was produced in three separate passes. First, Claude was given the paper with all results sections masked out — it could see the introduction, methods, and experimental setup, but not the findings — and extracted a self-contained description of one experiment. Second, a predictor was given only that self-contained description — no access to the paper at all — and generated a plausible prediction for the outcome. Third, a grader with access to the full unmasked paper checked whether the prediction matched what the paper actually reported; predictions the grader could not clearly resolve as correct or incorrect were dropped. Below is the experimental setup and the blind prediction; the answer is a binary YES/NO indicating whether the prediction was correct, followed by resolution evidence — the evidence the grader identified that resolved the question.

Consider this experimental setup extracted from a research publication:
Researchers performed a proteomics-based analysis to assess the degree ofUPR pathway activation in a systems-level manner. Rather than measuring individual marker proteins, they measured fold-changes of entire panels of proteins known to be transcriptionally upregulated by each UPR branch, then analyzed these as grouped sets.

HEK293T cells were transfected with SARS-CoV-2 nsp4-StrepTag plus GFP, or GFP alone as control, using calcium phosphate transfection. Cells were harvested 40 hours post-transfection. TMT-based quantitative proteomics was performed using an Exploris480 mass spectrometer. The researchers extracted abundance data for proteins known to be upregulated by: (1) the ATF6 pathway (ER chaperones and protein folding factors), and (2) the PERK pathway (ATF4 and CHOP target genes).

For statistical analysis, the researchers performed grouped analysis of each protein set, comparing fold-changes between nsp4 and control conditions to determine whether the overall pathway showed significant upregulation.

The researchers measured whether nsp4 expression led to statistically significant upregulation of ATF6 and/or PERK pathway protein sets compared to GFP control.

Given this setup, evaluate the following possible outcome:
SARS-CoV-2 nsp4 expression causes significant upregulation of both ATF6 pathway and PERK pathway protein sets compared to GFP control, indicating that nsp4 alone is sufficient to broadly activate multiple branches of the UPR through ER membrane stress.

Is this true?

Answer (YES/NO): YES